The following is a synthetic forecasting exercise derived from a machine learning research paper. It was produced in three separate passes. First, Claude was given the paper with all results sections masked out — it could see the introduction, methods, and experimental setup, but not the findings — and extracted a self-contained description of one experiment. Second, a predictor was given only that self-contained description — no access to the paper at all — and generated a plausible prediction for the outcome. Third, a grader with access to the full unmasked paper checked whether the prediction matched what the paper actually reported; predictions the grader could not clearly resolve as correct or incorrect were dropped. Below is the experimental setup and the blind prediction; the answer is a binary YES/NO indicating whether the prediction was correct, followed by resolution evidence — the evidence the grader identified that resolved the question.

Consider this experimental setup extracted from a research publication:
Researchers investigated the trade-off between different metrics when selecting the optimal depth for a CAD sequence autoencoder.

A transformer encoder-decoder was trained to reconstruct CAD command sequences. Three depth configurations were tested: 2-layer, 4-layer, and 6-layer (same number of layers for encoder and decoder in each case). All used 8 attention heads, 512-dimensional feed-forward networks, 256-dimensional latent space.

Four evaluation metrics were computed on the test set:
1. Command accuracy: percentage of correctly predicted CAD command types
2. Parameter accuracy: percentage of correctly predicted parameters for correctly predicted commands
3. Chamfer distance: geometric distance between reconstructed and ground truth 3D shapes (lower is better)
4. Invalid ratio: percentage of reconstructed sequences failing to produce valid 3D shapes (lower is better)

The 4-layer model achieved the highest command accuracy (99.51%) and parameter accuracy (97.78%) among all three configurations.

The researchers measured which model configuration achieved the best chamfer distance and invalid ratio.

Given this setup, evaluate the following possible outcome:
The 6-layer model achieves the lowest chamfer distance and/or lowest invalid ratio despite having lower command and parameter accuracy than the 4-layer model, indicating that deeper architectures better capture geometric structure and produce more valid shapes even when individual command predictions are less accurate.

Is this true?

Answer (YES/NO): NO